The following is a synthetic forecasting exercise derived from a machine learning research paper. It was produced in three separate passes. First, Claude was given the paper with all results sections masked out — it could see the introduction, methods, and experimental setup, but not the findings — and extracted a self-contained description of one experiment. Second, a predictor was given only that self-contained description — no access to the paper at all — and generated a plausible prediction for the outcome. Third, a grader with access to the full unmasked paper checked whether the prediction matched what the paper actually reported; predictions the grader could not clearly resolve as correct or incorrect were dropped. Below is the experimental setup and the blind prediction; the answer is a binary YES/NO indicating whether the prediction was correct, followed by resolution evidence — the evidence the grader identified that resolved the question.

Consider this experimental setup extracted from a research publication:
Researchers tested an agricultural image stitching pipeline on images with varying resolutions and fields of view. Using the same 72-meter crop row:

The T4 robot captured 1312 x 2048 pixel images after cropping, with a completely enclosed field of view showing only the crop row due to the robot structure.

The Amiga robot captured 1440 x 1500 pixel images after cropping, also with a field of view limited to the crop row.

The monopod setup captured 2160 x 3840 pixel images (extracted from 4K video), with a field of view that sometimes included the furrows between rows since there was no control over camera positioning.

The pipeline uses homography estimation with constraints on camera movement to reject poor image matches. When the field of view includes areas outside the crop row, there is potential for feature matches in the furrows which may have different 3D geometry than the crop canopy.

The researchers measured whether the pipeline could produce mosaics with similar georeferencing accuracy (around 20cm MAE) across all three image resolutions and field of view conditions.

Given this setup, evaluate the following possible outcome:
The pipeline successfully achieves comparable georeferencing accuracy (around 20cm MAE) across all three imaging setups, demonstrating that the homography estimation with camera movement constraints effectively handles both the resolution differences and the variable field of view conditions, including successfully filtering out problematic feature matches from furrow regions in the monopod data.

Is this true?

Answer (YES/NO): NO